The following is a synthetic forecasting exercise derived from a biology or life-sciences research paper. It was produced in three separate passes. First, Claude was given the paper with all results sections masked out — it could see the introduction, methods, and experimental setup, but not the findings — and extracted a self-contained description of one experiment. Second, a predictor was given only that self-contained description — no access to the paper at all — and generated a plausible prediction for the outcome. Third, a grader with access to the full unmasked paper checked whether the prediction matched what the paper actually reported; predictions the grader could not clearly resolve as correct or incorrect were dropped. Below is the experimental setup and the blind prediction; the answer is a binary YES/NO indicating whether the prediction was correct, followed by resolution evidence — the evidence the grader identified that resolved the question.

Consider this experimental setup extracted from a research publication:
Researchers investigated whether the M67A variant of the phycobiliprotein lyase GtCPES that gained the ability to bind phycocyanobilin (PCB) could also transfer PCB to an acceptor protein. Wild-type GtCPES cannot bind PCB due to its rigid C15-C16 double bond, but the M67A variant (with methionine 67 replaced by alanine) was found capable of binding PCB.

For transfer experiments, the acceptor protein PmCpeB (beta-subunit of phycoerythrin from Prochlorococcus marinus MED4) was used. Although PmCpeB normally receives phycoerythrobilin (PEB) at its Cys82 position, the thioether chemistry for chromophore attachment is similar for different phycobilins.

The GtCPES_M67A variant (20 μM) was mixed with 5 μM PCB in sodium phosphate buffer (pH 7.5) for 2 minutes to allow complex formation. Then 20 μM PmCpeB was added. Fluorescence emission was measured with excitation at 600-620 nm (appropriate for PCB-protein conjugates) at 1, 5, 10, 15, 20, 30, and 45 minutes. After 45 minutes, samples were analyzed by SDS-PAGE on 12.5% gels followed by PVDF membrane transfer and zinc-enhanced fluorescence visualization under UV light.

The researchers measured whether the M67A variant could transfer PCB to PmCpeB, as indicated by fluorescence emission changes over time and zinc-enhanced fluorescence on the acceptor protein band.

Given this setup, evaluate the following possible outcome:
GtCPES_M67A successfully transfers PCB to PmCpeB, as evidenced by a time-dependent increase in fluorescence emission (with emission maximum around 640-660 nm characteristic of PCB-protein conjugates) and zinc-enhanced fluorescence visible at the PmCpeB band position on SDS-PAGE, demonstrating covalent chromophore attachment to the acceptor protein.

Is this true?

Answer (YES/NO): NO